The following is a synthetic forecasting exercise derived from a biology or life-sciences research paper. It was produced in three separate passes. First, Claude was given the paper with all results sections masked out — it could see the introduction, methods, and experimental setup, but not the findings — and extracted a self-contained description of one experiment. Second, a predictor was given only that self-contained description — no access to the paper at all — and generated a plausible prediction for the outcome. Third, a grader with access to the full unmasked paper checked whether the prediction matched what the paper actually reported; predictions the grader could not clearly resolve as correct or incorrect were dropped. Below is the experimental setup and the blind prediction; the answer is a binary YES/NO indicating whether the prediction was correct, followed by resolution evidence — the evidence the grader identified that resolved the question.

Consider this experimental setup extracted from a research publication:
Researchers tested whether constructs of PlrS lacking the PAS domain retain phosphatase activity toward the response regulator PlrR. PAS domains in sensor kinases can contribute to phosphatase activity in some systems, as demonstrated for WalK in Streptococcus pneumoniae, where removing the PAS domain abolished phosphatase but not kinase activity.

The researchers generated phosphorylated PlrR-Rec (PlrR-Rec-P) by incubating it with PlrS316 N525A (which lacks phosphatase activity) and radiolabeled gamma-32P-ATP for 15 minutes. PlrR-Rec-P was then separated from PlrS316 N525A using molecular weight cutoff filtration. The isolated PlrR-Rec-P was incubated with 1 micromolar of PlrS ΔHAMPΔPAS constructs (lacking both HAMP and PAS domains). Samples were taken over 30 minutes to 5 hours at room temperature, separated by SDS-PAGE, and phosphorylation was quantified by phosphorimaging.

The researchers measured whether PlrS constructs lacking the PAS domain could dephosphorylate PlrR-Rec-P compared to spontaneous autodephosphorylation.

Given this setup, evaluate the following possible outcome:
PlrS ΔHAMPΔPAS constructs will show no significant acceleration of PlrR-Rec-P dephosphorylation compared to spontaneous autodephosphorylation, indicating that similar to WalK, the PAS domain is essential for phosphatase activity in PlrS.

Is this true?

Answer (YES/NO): YES